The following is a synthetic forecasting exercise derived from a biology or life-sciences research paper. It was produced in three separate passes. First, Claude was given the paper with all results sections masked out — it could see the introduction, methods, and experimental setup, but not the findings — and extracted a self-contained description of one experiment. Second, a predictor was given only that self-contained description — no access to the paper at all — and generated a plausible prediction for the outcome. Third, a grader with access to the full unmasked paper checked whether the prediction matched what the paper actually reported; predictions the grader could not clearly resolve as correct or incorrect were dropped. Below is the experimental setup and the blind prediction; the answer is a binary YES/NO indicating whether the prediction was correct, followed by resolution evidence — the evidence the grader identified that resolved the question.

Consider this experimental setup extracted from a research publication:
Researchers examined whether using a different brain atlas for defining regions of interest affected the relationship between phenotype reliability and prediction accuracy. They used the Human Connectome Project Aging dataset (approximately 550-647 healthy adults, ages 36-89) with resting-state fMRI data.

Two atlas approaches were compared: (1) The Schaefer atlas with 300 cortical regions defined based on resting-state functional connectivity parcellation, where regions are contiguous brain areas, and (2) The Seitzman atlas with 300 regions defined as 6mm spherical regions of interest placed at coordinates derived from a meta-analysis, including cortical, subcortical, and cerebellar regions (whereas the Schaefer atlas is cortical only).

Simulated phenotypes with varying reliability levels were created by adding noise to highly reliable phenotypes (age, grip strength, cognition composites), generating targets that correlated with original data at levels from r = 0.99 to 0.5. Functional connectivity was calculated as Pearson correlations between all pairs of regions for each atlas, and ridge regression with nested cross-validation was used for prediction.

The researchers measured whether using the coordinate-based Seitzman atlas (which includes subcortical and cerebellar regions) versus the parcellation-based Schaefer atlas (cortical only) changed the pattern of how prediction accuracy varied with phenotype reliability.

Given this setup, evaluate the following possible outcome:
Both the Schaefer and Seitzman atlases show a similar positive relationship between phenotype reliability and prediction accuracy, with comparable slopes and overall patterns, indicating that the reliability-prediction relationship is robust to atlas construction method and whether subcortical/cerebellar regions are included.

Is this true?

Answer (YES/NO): YES